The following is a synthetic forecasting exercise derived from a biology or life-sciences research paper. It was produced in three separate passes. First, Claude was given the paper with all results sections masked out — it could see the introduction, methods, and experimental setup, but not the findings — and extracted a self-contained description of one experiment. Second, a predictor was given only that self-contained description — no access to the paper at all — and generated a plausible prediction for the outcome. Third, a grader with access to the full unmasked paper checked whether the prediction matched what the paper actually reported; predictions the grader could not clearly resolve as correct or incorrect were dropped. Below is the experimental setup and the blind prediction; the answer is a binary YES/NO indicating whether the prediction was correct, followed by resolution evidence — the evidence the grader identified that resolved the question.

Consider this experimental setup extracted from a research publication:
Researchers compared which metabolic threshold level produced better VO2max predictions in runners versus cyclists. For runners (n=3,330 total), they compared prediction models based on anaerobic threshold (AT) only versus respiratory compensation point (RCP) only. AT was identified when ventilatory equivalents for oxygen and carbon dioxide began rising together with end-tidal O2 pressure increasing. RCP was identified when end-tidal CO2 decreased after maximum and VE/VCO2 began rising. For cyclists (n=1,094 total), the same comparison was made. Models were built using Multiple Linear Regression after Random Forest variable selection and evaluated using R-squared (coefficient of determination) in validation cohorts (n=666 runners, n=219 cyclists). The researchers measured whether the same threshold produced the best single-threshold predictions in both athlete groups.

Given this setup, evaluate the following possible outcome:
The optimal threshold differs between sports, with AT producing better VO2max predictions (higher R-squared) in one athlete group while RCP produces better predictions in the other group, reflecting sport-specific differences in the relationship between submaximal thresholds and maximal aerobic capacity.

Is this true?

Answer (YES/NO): YES